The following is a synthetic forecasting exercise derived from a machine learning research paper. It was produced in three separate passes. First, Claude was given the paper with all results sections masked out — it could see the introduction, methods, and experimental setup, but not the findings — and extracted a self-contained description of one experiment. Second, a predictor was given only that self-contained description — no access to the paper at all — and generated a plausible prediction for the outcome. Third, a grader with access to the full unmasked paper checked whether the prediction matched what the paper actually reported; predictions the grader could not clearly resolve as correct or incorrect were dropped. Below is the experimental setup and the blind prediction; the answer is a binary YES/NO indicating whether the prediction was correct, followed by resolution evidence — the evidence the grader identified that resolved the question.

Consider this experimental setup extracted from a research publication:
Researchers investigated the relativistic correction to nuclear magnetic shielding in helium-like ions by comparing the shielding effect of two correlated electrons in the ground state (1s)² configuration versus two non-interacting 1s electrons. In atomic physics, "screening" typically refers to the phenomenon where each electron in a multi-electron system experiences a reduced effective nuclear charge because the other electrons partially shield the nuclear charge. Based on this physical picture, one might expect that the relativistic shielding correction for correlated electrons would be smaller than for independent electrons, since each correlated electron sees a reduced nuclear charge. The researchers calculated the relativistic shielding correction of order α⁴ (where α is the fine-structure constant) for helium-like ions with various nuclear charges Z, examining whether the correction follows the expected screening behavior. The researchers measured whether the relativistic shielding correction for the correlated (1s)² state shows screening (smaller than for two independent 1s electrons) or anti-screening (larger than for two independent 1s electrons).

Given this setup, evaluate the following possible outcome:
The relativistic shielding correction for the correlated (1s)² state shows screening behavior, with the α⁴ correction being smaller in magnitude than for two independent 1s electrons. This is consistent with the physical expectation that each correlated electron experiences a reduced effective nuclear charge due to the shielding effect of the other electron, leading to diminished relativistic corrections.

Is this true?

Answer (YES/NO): NO